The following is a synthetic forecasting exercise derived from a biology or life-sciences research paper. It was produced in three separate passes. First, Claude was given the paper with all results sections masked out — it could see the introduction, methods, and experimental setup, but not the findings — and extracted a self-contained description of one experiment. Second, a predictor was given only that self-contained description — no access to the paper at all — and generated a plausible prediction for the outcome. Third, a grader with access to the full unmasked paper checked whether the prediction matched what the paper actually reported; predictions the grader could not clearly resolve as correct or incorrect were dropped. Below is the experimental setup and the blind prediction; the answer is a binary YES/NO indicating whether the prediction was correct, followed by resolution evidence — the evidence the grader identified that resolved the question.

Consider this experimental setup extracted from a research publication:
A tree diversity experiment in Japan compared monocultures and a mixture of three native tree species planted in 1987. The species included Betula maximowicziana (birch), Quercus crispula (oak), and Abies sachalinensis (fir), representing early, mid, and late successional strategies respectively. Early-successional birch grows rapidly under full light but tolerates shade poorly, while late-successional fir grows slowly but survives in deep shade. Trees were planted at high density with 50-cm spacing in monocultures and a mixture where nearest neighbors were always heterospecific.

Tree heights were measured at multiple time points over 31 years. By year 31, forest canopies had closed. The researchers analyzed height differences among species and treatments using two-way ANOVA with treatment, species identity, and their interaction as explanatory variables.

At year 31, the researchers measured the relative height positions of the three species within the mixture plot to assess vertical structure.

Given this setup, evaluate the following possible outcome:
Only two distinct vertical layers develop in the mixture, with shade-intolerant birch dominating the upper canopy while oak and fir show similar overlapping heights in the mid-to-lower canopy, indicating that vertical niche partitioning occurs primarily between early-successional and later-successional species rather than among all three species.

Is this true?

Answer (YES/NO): NO